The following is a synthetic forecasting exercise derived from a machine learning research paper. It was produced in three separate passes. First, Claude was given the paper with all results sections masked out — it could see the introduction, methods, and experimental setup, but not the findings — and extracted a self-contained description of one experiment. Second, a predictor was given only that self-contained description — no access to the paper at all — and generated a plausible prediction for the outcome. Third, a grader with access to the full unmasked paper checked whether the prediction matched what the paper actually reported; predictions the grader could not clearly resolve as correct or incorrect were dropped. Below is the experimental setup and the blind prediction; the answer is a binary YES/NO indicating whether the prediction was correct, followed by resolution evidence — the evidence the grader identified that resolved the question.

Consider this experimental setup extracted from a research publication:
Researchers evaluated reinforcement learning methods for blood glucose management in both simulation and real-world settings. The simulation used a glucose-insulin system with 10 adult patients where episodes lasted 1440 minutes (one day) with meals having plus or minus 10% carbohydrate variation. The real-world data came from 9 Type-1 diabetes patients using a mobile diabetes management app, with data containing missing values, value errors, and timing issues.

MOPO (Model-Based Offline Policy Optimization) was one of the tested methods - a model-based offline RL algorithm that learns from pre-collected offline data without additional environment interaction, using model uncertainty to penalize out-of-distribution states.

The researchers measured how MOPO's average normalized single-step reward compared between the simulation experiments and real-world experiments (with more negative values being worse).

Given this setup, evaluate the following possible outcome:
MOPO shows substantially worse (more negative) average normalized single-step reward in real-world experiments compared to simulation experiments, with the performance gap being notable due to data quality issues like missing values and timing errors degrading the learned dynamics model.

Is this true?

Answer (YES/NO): NO